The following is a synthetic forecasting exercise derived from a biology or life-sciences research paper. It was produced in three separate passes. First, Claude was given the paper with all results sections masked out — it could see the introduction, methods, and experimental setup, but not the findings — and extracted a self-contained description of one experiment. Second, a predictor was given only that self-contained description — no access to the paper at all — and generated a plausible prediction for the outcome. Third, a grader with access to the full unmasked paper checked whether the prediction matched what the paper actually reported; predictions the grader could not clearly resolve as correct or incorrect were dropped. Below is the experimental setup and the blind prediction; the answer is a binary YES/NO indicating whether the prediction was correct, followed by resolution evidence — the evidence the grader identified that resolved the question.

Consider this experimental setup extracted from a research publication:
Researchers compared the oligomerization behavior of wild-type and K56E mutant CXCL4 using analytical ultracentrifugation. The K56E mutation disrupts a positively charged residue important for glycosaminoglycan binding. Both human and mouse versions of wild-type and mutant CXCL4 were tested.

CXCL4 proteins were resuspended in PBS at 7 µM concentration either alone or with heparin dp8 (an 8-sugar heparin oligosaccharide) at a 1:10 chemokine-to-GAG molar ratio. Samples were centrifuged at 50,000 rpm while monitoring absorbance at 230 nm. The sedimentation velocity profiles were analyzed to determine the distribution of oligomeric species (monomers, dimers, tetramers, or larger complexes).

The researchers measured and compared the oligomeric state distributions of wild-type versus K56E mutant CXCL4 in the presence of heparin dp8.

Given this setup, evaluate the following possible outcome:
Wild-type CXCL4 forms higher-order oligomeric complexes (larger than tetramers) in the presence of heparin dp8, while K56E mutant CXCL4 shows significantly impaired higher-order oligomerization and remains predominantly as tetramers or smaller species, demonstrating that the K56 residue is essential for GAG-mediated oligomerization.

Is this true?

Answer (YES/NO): NO